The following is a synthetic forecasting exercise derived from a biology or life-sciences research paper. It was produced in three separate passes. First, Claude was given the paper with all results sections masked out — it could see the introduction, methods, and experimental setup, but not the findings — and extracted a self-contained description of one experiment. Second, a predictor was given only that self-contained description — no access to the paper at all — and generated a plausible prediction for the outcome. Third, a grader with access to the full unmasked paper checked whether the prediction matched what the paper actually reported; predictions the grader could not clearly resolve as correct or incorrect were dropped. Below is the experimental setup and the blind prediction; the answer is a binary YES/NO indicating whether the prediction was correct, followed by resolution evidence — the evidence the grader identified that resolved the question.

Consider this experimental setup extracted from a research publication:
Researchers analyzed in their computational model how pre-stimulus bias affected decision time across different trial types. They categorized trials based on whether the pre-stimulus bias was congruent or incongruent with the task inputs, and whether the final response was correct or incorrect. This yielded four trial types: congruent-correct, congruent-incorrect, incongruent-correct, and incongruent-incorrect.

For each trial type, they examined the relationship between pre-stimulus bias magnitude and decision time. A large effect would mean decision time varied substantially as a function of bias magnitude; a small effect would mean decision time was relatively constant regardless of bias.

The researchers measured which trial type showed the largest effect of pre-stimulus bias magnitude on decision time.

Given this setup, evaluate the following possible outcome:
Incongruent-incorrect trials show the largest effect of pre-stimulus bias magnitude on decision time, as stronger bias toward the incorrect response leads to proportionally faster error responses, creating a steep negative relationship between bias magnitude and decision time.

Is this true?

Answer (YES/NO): YES